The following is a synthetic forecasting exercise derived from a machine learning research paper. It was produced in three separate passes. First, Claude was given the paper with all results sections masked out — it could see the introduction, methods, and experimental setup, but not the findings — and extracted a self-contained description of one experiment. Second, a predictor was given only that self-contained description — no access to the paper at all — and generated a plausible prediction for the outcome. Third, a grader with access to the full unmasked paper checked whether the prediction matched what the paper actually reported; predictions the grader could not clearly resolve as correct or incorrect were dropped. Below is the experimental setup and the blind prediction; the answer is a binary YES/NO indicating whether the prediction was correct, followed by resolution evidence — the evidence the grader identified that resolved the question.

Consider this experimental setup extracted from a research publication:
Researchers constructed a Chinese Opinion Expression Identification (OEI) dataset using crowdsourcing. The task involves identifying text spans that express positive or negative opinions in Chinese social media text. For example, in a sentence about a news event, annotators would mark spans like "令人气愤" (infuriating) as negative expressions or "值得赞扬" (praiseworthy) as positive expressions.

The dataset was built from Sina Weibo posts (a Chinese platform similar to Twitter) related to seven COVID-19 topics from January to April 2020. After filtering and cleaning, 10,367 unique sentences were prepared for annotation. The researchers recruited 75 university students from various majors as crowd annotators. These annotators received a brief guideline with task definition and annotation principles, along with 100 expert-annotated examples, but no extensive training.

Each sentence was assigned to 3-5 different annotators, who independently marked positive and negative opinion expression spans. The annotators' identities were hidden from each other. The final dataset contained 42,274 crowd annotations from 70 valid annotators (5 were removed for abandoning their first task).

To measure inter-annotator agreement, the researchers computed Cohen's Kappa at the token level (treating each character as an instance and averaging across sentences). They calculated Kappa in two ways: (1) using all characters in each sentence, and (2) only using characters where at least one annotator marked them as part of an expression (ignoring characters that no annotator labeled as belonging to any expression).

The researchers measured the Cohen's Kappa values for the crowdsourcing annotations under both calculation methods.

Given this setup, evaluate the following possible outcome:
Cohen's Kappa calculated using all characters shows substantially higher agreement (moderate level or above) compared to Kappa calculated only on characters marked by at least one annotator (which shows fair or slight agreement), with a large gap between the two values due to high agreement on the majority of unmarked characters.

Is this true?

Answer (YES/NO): NO